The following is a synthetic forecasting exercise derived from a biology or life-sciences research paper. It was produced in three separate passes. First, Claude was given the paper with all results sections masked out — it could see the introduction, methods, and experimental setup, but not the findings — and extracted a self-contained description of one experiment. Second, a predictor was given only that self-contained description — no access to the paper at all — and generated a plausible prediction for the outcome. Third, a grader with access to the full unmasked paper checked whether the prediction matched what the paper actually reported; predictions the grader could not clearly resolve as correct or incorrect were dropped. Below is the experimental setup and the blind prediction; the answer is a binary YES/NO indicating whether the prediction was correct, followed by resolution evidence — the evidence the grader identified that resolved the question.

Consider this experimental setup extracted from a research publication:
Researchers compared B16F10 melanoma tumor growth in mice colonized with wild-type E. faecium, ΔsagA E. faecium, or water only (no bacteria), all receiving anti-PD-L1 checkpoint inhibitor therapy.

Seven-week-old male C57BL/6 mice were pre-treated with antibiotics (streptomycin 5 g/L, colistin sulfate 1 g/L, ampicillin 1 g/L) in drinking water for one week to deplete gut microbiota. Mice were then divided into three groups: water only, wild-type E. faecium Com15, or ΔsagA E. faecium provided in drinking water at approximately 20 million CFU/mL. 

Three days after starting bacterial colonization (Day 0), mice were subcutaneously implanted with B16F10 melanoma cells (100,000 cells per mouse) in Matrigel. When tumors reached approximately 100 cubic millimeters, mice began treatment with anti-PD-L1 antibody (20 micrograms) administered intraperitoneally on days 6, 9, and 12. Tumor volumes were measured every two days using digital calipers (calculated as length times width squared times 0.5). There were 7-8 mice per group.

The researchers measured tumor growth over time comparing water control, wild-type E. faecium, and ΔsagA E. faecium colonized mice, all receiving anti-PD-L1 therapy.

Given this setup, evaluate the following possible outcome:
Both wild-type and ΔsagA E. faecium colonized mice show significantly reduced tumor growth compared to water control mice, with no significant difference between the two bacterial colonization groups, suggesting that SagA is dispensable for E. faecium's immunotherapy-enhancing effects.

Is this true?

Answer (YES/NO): NO